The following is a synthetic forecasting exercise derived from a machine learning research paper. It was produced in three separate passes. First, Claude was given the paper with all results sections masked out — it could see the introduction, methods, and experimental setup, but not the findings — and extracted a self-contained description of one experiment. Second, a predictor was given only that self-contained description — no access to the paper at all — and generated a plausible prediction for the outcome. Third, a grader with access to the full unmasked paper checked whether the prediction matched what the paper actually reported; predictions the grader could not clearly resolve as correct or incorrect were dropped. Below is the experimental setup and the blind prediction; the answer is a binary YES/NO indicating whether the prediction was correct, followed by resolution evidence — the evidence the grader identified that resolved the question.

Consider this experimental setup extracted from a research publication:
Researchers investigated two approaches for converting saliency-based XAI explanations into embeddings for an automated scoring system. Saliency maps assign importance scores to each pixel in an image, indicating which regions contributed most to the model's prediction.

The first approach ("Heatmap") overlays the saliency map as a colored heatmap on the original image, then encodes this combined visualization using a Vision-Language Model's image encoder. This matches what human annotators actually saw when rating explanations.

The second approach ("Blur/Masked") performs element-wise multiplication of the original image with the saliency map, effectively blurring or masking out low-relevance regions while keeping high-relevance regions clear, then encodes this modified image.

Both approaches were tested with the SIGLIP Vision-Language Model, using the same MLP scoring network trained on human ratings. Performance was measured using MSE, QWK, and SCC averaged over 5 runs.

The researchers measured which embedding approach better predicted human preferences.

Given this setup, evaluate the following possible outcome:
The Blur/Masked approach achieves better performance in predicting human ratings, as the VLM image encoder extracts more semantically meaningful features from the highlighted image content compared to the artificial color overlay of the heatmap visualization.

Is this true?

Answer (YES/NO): NO